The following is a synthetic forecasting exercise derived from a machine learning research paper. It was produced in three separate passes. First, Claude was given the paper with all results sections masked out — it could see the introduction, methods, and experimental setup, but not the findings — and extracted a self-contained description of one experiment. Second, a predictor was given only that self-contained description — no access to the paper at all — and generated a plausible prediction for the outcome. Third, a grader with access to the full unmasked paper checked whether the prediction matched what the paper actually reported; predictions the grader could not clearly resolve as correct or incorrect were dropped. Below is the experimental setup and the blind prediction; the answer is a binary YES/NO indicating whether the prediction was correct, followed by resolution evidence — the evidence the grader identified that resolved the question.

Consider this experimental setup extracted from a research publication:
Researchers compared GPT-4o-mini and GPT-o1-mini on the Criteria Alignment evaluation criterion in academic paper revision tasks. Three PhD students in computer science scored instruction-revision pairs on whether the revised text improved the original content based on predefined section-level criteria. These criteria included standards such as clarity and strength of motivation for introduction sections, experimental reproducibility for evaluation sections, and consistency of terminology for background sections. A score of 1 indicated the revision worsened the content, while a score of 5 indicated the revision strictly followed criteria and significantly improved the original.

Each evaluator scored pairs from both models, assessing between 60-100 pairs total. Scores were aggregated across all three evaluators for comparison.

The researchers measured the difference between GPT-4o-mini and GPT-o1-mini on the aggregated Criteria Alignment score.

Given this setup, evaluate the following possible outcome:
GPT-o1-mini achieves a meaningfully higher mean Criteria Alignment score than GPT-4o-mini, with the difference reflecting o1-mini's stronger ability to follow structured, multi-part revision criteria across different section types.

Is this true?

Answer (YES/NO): NO